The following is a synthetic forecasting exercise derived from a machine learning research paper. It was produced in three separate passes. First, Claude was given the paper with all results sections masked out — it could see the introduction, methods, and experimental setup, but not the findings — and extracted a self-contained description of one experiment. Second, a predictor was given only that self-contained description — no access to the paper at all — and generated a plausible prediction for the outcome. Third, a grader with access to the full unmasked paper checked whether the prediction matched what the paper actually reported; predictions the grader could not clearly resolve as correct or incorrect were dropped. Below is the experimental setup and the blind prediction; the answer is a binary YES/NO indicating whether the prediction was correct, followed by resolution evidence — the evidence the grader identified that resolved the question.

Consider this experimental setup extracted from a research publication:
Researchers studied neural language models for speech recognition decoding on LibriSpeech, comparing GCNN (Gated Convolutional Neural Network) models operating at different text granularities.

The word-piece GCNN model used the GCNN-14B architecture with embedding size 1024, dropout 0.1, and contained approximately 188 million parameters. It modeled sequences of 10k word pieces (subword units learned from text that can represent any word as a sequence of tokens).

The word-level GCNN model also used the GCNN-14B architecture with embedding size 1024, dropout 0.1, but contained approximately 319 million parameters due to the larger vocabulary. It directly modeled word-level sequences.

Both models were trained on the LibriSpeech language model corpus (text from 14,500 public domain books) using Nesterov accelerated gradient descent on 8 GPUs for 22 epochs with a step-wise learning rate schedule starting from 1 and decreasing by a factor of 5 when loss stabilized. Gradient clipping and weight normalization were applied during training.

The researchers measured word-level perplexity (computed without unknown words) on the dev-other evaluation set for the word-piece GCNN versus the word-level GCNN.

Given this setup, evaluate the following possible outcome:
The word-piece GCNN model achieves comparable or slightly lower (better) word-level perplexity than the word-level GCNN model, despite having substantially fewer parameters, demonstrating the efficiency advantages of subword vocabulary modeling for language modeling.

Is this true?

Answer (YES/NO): NO